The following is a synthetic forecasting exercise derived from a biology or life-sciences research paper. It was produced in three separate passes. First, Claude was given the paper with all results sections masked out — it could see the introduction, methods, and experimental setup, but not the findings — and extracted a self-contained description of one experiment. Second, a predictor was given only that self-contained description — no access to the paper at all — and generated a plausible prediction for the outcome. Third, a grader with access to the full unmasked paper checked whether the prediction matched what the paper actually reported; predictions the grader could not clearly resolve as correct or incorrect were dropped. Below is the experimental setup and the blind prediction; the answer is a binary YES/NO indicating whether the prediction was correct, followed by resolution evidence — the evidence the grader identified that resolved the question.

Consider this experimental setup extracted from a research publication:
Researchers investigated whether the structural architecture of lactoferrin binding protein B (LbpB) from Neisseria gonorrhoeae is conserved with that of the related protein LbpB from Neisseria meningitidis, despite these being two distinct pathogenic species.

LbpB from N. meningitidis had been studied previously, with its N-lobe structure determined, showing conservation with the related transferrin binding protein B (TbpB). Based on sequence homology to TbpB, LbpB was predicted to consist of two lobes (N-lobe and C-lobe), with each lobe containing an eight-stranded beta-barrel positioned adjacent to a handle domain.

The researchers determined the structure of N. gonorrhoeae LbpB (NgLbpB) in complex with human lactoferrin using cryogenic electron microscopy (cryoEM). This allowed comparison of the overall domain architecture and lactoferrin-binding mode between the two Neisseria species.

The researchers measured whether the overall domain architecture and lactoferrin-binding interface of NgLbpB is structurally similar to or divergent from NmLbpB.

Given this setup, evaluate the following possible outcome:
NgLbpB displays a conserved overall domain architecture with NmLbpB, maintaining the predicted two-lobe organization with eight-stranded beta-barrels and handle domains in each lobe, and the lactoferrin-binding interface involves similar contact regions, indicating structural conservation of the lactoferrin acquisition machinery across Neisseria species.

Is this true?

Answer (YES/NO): YES